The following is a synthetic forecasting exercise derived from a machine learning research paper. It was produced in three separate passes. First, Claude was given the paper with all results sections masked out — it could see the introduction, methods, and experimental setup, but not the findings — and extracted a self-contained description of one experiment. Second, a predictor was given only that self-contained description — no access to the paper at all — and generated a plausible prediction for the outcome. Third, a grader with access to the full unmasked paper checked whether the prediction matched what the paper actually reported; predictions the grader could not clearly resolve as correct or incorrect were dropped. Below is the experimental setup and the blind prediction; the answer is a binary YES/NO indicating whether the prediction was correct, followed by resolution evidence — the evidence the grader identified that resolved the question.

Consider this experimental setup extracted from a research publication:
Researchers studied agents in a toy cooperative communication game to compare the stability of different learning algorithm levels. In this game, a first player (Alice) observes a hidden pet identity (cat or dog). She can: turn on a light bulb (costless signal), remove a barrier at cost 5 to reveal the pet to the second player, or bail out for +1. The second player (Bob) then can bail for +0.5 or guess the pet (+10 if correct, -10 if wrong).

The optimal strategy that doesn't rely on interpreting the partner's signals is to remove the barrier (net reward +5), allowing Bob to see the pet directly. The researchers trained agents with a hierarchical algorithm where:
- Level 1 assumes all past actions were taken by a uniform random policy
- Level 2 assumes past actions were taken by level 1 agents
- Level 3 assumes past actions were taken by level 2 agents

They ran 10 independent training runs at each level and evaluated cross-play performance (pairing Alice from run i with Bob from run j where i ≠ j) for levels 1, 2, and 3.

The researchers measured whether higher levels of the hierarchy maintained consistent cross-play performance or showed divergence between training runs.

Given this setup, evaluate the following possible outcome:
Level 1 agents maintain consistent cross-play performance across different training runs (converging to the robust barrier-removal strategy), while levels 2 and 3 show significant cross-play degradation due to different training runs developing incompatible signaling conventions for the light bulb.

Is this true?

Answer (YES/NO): YES